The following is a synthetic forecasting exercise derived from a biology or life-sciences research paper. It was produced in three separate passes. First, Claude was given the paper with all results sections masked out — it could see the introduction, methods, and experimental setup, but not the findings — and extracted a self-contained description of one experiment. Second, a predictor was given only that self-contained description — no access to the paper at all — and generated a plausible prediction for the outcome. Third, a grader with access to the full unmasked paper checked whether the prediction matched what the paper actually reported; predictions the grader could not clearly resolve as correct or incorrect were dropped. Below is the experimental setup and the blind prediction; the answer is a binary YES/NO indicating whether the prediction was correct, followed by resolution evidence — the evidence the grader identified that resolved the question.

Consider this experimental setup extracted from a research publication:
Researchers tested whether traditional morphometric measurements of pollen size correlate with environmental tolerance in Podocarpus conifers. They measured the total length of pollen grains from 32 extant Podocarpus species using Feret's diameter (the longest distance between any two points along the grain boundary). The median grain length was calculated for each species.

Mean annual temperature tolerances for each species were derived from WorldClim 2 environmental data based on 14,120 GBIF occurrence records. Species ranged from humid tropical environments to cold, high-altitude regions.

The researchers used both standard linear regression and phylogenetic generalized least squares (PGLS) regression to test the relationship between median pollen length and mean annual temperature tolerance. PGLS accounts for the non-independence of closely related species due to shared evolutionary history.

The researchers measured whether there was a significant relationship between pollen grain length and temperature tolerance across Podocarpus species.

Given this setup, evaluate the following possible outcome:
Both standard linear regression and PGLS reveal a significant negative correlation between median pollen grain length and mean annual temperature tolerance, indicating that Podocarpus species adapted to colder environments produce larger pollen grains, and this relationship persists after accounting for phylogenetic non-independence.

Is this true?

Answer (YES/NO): NO